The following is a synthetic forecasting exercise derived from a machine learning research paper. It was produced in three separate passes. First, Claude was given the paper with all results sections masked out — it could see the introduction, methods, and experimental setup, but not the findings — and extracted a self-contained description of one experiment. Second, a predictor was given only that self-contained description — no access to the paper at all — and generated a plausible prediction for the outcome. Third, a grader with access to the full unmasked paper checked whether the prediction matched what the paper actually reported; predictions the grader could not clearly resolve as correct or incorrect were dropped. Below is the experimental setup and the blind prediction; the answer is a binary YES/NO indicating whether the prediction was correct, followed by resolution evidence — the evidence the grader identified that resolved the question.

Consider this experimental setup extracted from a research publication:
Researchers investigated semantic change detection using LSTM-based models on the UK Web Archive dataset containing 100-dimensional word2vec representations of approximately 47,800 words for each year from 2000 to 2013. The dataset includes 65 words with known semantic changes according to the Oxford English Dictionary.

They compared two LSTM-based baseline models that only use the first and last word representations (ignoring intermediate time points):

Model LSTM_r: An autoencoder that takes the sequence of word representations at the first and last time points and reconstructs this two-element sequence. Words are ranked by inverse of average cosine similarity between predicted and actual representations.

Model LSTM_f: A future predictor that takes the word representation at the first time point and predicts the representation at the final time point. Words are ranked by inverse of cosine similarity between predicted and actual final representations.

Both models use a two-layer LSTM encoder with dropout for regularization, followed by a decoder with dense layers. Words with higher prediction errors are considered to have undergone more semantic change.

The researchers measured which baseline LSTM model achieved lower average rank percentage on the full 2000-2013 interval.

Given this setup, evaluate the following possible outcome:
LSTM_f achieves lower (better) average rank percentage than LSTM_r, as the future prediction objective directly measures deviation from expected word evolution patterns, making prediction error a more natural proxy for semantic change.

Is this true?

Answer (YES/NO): NO